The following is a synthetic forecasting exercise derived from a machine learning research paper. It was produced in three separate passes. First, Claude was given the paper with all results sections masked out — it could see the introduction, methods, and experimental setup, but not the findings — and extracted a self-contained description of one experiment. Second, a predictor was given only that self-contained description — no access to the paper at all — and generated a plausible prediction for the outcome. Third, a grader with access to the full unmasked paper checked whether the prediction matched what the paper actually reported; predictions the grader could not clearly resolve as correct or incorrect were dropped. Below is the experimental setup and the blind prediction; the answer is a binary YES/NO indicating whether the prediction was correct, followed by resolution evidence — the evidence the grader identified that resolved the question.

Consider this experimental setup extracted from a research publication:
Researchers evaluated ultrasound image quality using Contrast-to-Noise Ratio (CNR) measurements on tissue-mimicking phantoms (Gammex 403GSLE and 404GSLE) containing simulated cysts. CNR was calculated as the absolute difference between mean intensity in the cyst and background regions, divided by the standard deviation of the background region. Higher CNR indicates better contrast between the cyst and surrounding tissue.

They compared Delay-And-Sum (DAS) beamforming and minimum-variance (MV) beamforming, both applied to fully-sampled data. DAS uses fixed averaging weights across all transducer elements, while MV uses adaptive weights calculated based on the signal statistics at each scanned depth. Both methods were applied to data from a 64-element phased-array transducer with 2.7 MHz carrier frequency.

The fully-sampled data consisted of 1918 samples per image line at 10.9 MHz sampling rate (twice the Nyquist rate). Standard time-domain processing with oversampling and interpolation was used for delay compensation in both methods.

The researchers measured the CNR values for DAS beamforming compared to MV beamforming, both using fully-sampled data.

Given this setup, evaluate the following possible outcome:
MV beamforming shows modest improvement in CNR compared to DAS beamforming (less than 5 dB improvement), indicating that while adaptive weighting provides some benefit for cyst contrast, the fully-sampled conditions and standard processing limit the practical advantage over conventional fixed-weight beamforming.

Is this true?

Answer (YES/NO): NO